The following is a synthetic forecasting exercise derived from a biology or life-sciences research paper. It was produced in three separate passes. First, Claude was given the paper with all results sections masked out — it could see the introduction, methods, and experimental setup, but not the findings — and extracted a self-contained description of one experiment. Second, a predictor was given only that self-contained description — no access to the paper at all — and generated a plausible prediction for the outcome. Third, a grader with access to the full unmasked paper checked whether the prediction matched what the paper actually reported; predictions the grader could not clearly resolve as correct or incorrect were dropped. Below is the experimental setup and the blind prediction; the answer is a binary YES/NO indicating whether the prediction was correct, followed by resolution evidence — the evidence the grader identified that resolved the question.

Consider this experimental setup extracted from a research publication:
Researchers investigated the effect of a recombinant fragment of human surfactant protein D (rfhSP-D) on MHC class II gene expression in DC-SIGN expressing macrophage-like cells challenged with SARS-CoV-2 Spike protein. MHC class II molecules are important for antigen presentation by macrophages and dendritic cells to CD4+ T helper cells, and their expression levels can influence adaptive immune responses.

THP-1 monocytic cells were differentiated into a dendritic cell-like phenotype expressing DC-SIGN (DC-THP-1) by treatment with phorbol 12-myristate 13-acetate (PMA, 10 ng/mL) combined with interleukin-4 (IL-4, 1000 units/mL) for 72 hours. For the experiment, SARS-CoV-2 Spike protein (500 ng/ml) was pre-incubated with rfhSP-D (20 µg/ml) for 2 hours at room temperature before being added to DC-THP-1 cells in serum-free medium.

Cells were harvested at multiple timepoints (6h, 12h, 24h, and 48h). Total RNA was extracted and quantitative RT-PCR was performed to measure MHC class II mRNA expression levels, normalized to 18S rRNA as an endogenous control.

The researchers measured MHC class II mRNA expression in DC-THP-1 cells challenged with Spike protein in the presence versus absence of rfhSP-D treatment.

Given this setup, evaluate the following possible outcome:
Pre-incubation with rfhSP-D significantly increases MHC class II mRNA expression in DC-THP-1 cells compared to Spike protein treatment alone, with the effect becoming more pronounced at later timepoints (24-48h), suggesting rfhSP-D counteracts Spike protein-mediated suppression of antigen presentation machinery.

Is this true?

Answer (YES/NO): NO